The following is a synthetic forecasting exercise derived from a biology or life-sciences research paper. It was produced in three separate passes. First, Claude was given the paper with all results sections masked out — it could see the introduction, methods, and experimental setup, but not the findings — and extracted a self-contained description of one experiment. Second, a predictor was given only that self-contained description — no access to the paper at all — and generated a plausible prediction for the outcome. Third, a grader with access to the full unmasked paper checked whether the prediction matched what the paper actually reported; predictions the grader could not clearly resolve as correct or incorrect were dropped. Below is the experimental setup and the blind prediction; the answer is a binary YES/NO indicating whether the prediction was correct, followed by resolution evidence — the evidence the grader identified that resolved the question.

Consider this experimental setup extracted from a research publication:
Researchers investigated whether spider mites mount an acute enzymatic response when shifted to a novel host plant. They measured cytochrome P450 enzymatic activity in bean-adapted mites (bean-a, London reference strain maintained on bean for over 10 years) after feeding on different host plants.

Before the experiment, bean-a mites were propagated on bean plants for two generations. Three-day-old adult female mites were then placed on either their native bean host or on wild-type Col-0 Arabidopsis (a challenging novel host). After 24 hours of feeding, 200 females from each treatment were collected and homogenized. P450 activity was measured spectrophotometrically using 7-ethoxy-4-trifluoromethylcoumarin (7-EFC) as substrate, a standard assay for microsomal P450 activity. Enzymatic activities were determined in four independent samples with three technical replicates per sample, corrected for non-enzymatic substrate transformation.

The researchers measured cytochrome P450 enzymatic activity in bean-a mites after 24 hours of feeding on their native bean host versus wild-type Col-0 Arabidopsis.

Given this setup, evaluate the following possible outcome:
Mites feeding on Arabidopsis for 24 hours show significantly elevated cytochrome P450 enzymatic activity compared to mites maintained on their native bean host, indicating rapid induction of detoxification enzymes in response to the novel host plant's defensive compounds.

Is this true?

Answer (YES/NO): YES